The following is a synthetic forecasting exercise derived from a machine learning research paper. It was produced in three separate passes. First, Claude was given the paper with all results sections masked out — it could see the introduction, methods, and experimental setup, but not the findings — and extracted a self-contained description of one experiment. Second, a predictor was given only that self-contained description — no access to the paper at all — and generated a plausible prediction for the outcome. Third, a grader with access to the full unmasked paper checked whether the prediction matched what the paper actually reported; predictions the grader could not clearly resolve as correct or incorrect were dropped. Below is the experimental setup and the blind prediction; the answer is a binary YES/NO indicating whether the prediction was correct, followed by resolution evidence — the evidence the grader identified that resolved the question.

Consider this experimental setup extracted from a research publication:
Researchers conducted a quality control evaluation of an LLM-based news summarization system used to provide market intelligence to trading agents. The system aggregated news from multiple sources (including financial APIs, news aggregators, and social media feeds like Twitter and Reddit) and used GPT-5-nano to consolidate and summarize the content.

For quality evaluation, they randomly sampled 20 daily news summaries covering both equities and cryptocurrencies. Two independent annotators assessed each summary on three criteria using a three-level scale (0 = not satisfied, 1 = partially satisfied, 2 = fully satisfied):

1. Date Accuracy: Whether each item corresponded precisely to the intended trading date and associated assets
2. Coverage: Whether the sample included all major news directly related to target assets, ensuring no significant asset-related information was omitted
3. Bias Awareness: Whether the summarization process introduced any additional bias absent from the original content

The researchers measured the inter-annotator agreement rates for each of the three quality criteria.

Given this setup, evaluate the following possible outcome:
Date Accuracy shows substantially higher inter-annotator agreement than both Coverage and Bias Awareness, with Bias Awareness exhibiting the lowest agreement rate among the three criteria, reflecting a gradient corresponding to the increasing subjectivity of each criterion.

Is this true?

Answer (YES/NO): NO